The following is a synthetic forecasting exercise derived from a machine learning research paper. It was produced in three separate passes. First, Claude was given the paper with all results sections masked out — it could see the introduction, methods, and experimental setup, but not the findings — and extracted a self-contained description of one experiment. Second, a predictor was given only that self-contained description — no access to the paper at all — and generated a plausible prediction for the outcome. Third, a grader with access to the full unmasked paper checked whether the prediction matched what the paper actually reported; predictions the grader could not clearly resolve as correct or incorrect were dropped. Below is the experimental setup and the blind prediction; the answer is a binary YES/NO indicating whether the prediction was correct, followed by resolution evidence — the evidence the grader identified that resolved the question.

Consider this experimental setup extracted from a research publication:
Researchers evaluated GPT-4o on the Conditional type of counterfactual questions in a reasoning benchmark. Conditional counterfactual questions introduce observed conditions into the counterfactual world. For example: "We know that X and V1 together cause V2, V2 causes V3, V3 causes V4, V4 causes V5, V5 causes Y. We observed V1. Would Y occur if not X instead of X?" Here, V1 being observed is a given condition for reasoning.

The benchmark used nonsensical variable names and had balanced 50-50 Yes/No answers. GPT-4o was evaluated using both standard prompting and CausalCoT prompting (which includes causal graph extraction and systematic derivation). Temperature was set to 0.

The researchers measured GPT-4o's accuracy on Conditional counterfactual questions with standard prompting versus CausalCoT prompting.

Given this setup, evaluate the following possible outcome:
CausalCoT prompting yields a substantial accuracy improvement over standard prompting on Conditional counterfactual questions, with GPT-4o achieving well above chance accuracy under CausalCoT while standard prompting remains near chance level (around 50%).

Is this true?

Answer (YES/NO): YES